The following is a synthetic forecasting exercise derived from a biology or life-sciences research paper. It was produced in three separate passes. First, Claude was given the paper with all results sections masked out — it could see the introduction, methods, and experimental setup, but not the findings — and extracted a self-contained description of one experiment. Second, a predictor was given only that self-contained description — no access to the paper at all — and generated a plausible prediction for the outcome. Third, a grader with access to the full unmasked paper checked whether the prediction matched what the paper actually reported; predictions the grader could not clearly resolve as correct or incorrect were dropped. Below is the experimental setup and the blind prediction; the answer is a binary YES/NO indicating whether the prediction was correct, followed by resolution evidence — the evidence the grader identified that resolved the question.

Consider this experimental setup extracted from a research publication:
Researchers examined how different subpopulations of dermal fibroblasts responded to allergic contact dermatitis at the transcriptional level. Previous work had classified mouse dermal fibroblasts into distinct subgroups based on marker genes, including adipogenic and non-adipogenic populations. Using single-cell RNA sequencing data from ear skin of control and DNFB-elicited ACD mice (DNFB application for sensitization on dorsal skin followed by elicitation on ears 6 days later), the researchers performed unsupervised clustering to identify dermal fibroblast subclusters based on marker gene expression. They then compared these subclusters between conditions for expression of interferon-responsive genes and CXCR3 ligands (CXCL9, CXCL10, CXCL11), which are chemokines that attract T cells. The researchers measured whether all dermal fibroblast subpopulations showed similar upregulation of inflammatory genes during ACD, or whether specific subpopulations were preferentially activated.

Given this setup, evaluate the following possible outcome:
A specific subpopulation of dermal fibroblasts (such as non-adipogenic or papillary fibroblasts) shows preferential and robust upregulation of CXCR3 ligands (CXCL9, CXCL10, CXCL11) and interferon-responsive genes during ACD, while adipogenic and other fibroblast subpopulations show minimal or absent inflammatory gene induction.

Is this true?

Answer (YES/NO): NO